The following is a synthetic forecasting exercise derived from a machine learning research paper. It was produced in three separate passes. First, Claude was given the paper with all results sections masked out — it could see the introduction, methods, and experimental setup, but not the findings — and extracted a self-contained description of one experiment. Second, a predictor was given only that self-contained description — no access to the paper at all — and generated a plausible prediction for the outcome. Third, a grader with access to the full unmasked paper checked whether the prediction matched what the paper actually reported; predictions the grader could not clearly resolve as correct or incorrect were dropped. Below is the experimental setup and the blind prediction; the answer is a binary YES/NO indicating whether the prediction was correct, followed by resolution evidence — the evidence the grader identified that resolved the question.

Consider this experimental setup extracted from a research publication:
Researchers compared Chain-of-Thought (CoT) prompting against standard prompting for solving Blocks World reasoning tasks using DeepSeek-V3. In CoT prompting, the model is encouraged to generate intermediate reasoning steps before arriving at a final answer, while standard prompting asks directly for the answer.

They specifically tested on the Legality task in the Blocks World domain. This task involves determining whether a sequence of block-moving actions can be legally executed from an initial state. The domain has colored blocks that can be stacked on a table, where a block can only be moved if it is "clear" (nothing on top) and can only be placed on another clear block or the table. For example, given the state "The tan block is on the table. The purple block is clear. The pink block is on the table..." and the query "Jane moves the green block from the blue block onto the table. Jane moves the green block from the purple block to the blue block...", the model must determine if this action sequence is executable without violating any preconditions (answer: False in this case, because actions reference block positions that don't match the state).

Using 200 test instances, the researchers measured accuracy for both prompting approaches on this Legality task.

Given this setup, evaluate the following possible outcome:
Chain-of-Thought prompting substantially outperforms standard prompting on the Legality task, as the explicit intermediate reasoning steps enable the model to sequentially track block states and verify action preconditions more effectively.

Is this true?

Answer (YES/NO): YES